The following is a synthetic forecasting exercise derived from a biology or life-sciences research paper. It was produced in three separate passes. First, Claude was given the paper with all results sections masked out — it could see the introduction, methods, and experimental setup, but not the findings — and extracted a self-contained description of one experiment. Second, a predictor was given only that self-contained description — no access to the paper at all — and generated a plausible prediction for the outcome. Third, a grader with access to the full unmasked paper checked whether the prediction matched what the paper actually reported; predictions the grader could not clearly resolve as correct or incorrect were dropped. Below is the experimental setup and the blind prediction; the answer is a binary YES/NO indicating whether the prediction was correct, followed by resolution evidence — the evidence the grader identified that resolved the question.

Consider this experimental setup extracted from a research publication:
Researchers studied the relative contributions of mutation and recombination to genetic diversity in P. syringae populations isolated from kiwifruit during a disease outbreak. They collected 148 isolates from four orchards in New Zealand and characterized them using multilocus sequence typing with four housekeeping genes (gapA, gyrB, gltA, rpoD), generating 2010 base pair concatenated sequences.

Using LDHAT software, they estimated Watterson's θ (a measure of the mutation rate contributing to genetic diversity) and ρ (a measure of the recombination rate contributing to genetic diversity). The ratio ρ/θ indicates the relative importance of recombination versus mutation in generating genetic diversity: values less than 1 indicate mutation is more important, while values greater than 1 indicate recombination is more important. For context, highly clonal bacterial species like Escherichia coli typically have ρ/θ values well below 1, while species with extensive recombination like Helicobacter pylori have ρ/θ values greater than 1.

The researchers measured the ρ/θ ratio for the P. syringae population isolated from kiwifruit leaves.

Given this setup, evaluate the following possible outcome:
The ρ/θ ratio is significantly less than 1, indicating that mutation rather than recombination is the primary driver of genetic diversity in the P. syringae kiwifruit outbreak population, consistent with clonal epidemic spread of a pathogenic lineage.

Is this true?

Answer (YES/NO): YES